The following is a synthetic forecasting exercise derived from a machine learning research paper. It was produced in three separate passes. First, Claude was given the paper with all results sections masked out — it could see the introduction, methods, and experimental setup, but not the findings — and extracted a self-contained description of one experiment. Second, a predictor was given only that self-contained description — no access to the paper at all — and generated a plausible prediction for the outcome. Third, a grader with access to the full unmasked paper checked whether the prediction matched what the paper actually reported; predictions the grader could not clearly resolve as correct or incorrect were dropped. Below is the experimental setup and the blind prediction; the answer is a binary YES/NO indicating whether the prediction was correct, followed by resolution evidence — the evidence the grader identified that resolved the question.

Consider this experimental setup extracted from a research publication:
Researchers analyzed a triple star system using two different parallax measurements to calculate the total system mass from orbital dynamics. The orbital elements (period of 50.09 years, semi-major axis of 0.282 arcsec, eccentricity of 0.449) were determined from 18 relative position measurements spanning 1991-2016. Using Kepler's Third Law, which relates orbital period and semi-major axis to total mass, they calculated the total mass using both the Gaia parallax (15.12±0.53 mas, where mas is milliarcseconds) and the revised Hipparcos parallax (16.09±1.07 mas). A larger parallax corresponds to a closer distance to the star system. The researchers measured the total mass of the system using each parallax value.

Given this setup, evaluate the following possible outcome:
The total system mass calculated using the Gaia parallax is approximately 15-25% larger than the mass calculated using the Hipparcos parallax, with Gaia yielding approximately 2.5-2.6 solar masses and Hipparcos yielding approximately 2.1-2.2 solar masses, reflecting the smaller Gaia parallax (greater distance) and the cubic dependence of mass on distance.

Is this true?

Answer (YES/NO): YES